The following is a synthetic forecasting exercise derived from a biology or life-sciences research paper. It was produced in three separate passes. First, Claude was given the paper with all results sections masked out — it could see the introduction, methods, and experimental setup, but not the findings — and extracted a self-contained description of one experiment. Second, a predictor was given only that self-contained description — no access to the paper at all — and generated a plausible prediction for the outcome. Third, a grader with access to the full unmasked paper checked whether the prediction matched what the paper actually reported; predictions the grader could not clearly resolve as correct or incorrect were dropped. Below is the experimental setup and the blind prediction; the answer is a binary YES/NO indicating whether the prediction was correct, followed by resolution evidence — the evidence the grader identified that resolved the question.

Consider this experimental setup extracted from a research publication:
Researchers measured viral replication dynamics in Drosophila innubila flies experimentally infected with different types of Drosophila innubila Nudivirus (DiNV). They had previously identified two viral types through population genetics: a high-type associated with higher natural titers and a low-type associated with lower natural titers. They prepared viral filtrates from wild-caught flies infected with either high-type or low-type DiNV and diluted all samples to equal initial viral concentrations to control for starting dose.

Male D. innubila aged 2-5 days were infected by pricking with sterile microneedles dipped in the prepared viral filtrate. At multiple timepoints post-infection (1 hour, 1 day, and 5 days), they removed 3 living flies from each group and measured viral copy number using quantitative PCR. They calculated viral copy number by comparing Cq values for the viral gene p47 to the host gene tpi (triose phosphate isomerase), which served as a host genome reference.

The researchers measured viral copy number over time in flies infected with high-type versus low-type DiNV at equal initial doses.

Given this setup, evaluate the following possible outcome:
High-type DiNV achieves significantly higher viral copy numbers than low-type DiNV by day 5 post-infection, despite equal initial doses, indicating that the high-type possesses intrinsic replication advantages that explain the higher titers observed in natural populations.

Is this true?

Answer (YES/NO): YES